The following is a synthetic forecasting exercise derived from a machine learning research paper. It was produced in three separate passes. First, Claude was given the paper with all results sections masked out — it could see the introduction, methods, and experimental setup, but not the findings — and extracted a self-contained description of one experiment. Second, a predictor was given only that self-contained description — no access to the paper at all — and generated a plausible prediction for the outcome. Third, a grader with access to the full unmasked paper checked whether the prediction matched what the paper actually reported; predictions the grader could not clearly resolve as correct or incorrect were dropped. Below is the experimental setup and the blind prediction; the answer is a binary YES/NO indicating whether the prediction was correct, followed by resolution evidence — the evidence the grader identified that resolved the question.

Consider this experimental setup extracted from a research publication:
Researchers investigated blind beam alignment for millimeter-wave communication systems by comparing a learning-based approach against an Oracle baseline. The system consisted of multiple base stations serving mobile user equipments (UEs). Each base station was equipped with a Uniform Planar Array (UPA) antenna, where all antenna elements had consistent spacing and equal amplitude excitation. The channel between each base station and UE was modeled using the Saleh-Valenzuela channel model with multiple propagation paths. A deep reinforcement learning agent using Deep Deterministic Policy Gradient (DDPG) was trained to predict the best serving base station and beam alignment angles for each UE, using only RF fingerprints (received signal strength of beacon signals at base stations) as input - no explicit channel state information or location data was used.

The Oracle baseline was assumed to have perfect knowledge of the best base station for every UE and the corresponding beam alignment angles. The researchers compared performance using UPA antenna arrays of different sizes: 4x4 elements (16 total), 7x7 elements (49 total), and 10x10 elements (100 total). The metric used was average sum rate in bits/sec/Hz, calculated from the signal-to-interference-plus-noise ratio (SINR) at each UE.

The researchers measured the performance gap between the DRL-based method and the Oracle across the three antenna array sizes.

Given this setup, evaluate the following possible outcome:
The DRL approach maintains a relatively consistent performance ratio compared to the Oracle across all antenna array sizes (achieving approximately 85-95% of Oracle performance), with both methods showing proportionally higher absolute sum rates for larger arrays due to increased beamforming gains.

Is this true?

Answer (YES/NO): NO